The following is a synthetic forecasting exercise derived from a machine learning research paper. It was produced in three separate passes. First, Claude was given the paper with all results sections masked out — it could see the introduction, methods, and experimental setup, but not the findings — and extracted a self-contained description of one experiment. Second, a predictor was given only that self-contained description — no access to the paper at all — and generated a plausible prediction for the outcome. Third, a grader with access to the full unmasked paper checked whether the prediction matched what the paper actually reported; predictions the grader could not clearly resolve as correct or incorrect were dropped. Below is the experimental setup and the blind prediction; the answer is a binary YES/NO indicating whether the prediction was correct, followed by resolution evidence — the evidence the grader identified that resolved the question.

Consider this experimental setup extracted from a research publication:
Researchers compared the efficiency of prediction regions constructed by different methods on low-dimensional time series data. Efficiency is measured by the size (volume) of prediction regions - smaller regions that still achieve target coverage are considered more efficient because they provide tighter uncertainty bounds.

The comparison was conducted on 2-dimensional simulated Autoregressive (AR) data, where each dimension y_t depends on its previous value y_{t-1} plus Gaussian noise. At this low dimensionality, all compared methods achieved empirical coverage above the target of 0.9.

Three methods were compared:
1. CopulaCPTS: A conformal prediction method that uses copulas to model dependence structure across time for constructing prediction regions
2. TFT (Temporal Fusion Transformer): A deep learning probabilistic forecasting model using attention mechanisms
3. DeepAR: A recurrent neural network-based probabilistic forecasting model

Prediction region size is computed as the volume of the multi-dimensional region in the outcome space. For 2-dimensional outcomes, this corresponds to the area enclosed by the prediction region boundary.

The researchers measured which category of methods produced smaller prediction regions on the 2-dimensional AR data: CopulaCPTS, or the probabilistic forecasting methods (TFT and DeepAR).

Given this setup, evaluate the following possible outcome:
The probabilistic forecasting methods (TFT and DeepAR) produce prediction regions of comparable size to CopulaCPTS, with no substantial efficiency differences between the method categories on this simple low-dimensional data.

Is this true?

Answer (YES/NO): NO